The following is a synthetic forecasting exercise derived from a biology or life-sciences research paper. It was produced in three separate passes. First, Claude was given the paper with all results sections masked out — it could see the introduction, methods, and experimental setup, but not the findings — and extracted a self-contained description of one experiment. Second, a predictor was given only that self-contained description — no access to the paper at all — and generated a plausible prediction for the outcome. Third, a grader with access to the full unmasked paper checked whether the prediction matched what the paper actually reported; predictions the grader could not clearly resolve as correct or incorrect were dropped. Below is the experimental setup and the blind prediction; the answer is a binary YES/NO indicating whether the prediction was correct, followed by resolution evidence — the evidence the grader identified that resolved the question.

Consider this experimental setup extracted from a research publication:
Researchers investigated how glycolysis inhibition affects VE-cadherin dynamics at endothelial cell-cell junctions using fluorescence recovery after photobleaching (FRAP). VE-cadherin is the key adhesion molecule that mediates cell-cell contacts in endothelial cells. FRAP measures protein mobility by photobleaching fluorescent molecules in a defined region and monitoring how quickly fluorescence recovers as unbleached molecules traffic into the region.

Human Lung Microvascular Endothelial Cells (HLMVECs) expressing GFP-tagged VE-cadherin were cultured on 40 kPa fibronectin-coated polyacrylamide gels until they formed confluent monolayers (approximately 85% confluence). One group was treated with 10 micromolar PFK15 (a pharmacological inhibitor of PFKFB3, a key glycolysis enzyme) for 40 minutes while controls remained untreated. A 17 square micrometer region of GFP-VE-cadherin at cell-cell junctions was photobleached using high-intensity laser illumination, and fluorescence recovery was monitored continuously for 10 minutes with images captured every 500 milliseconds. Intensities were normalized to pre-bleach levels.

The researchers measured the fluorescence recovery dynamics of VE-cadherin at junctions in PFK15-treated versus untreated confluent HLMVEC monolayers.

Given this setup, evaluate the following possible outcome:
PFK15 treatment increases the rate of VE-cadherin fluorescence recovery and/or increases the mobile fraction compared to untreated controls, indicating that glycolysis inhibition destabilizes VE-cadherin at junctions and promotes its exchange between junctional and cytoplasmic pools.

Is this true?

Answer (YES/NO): NO